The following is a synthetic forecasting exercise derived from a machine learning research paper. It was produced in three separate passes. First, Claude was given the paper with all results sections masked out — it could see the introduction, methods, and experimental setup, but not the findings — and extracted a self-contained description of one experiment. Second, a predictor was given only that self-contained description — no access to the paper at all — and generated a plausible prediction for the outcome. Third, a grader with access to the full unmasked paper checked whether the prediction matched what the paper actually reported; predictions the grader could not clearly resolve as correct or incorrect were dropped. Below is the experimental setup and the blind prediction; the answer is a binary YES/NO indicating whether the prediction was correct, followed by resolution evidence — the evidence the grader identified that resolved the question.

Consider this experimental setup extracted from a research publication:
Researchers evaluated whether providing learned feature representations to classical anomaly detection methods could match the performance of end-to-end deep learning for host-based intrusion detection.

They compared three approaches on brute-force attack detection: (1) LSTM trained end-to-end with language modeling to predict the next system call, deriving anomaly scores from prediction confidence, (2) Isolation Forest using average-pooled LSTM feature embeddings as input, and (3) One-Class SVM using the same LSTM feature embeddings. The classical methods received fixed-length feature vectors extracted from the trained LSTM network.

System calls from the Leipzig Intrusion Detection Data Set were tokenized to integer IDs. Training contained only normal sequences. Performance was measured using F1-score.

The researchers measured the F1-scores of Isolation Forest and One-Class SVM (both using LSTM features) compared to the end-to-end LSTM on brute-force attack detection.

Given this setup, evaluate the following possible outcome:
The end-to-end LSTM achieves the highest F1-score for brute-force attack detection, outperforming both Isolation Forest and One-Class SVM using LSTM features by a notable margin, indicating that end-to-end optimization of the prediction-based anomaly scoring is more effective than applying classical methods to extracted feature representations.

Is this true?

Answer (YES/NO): NO